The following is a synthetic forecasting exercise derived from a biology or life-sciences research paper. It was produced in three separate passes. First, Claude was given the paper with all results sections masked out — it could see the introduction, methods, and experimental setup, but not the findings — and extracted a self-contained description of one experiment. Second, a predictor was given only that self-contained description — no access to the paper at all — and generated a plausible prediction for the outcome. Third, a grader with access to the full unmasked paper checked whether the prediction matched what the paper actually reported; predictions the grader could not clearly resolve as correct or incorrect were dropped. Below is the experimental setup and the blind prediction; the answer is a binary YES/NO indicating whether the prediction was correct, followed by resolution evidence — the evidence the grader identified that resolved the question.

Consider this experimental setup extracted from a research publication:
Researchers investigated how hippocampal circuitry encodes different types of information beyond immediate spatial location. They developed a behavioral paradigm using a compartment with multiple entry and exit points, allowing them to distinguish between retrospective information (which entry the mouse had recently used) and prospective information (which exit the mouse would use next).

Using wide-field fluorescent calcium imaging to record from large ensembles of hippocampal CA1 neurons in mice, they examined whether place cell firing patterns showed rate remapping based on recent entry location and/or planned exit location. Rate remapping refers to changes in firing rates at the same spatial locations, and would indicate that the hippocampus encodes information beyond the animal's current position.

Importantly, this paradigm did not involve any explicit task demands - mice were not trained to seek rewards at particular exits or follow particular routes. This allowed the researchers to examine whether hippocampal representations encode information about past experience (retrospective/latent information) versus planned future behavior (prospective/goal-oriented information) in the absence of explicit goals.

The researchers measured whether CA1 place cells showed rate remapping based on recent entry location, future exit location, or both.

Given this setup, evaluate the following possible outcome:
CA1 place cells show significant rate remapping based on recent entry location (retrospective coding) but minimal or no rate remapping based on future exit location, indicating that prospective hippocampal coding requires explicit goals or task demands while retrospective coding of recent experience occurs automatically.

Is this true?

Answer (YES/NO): YES